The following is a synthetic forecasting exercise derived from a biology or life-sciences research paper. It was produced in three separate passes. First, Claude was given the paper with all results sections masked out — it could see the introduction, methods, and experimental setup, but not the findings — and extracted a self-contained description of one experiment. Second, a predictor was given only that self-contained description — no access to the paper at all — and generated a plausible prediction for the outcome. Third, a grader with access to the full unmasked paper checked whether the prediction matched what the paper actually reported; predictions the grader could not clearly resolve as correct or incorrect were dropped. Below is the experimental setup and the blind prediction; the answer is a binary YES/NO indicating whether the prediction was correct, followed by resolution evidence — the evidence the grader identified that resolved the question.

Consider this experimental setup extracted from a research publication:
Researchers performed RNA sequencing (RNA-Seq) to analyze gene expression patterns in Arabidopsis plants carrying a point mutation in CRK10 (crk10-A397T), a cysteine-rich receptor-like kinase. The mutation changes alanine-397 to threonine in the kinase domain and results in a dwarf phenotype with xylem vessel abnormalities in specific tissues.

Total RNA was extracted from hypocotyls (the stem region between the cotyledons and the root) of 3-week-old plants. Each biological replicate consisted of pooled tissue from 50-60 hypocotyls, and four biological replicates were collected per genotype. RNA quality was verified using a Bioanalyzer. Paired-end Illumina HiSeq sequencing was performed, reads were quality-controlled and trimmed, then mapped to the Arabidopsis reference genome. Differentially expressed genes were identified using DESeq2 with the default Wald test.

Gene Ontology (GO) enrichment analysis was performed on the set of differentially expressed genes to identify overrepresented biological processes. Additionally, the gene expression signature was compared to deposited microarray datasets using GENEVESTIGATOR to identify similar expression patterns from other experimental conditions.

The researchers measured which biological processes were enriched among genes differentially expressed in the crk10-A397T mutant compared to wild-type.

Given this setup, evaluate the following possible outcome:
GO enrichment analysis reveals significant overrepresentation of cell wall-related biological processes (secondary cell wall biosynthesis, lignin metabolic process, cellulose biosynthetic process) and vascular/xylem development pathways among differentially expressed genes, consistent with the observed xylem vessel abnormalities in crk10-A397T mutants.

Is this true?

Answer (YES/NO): NO